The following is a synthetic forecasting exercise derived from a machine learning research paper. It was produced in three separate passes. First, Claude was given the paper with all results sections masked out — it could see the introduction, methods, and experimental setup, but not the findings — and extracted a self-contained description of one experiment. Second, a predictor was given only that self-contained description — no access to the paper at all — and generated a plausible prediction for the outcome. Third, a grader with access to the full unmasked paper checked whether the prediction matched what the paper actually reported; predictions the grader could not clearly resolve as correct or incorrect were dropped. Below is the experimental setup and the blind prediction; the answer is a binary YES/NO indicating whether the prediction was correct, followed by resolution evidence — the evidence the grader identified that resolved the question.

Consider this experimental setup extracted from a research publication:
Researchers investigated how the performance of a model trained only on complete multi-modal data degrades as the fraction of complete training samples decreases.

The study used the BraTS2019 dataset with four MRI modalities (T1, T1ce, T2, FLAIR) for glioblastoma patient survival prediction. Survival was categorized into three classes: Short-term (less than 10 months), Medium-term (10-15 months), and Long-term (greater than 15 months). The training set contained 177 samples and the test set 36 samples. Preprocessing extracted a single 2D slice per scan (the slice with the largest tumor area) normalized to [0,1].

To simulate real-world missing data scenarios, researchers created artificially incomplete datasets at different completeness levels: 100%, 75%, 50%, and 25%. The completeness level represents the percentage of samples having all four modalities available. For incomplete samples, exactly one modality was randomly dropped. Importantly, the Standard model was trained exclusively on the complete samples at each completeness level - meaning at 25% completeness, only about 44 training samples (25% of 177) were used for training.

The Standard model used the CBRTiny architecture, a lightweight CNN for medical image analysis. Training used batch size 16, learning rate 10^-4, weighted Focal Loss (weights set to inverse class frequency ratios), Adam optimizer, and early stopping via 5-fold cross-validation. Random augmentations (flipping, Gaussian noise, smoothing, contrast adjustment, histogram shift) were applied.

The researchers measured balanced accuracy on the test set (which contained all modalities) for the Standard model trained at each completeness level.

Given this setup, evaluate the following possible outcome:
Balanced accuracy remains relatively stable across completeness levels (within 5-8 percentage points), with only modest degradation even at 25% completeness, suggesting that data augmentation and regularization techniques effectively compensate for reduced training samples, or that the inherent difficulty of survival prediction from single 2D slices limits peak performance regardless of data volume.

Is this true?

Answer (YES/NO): NO